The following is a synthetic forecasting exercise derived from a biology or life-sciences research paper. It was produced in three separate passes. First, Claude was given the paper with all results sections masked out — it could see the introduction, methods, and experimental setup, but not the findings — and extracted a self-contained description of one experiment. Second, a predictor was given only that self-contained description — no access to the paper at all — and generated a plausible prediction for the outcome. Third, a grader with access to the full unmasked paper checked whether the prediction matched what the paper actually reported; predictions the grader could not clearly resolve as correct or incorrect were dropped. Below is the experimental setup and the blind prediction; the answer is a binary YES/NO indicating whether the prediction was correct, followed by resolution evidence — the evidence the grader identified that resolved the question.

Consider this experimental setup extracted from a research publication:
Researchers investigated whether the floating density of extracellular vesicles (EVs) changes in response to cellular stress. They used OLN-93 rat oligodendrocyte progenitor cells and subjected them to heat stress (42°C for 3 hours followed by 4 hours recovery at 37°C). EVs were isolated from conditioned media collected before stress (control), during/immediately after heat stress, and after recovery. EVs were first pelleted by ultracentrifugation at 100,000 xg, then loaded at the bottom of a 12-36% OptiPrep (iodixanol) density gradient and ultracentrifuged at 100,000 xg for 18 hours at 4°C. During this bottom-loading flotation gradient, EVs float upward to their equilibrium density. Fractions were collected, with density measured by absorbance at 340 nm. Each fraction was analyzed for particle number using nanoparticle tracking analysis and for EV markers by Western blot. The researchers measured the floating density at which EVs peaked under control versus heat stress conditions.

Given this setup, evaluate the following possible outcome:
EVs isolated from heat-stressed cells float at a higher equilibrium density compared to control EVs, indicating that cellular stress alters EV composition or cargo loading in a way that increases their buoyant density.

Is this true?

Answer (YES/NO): YES